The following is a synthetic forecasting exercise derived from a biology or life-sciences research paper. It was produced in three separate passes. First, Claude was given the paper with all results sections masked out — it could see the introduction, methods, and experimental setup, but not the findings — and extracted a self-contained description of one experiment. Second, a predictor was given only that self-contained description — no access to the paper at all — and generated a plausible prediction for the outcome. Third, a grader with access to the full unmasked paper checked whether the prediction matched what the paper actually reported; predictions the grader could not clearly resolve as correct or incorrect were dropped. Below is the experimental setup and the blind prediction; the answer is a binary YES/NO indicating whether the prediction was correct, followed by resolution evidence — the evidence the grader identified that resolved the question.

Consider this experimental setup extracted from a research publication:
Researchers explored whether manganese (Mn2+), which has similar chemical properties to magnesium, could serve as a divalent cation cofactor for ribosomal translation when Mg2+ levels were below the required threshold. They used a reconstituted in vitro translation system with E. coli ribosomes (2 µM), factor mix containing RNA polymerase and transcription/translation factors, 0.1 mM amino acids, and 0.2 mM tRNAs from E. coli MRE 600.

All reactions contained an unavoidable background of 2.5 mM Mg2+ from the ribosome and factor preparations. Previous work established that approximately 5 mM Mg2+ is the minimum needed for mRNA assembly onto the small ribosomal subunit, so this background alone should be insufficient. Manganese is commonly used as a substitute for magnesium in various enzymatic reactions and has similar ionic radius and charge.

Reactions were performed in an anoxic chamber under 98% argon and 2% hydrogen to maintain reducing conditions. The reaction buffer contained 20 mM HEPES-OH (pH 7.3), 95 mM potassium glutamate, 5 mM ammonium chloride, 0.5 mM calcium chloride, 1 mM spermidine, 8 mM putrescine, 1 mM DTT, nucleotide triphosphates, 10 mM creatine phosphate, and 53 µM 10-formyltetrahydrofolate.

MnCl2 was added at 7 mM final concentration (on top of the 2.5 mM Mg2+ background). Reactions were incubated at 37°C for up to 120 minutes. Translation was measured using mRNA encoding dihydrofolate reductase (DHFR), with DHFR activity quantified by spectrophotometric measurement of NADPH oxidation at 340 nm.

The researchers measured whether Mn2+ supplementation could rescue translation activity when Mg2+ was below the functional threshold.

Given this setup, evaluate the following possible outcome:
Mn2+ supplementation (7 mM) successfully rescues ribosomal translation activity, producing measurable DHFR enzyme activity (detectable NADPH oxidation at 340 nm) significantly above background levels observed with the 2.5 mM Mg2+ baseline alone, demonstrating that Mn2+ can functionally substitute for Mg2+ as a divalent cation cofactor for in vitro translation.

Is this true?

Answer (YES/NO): YES